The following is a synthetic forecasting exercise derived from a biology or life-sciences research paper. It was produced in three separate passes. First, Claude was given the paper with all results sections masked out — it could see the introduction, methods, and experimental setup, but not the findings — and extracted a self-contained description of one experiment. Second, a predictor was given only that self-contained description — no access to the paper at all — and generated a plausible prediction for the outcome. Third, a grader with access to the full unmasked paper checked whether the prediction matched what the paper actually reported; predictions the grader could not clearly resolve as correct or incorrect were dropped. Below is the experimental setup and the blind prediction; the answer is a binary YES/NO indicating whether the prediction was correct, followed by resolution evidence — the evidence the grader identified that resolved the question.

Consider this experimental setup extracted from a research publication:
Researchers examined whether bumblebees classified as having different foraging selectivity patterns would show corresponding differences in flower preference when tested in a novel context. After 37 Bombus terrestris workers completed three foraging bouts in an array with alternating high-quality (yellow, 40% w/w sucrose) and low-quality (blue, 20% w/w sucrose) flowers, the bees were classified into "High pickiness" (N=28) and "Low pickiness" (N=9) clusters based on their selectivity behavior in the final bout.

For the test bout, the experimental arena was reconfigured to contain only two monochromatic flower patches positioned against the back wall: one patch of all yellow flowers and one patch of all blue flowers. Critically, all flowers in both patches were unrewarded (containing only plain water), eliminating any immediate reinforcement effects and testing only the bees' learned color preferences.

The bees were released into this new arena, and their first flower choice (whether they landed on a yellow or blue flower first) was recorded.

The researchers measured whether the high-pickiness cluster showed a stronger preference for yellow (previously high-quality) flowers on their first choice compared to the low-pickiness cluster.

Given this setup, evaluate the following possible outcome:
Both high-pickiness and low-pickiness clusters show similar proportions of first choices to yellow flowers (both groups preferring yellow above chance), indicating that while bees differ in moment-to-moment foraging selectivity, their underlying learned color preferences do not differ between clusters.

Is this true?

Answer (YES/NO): NO